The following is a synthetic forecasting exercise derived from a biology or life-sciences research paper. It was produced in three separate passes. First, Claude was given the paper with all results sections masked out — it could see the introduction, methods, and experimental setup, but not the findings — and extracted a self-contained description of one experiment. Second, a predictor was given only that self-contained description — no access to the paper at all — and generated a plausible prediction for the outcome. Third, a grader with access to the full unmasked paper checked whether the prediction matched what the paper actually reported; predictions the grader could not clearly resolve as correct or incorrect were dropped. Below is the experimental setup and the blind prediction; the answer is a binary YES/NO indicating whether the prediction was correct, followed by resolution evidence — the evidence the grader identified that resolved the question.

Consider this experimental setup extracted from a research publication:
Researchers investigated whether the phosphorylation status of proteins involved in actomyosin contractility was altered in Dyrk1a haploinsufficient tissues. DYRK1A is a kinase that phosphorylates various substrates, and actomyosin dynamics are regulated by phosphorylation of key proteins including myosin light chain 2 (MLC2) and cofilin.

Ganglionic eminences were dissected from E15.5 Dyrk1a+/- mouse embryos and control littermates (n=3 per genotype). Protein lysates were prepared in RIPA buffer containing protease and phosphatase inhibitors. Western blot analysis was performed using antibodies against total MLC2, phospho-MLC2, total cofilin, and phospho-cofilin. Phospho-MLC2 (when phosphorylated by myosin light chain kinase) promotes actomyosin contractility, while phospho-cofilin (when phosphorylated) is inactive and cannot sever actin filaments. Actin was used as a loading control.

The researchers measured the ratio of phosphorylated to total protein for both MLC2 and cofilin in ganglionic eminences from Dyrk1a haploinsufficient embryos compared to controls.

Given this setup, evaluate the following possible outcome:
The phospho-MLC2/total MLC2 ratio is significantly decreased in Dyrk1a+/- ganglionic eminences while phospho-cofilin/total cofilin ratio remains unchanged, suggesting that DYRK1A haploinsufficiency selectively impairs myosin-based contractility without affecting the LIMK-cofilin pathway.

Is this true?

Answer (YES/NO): NO